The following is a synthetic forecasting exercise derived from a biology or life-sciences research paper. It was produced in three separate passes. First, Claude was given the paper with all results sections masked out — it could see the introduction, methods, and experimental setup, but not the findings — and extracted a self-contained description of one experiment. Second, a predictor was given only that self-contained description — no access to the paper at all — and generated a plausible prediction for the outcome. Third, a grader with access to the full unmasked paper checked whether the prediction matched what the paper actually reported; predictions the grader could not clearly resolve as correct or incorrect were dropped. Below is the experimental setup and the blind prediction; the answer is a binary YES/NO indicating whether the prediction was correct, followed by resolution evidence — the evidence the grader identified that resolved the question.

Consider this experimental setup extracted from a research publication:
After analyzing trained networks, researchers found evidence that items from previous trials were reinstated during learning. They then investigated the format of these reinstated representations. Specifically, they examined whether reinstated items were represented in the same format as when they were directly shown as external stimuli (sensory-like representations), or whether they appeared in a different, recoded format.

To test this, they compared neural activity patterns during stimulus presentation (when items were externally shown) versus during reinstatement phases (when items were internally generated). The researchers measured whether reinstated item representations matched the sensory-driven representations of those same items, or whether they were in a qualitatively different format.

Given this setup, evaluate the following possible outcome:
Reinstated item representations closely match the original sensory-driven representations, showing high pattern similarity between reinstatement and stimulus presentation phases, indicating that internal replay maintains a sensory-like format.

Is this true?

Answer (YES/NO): NO